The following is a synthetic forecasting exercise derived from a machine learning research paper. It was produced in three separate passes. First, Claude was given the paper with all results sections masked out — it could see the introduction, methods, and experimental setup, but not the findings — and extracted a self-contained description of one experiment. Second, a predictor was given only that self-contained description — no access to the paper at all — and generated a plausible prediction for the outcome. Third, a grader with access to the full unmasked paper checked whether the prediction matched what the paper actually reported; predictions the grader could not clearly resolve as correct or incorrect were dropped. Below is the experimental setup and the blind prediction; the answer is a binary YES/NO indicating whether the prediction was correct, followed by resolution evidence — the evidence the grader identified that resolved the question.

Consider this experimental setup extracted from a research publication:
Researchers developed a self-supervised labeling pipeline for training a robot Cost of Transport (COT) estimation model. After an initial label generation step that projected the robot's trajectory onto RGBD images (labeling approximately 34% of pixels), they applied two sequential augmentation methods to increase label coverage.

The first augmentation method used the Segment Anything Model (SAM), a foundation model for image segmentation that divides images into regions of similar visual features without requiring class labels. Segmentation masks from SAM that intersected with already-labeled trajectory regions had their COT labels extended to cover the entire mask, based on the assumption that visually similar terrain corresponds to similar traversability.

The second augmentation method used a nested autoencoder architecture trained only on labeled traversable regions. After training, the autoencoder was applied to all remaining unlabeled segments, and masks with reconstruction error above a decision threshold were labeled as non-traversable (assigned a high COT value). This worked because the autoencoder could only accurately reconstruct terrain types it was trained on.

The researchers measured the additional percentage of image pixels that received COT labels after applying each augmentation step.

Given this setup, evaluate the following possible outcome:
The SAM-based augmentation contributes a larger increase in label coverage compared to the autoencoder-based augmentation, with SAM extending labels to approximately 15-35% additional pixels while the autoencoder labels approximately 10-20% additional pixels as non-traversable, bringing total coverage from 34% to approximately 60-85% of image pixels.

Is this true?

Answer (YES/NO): NO